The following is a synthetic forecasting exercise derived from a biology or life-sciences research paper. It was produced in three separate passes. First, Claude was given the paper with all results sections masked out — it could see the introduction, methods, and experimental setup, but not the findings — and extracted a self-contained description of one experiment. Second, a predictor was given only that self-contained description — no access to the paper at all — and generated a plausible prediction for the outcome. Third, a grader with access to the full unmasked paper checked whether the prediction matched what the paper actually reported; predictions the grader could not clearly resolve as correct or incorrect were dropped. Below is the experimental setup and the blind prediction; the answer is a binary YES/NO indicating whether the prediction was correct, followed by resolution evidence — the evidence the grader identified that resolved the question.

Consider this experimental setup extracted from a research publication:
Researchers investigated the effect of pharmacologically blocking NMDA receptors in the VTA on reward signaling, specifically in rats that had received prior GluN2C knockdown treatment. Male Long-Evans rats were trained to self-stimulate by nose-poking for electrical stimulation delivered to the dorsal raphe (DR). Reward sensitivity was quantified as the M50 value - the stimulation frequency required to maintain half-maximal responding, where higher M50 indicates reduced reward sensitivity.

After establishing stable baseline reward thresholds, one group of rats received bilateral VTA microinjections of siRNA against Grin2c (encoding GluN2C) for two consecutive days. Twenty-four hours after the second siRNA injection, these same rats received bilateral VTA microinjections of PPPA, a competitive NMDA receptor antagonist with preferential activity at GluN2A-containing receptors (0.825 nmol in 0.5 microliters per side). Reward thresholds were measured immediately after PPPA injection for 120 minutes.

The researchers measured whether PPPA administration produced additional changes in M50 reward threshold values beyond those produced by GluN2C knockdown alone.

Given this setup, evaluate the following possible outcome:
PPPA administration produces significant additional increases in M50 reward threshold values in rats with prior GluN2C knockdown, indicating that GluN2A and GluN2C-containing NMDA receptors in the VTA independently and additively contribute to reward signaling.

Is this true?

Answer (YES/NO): NO